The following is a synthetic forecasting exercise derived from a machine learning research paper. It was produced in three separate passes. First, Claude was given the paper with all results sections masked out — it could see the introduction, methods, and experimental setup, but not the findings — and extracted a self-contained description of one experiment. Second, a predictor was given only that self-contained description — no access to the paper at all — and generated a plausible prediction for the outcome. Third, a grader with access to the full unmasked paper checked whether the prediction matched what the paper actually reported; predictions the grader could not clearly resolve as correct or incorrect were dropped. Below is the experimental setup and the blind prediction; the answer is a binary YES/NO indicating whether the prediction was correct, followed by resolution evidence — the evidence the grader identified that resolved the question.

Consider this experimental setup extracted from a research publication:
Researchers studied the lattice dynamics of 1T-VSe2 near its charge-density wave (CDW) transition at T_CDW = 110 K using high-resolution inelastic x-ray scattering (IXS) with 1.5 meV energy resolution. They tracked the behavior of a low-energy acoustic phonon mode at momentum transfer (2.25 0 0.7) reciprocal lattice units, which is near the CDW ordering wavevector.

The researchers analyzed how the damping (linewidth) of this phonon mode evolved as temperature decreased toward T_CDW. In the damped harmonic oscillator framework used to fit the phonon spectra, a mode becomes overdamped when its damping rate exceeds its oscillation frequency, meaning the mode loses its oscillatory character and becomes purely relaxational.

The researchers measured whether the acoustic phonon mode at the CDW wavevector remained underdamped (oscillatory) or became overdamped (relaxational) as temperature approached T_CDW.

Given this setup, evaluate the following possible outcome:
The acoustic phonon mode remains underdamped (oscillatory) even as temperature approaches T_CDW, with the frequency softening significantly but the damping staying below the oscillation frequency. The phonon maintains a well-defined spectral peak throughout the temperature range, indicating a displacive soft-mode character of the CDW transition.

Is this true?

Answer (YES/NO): NO